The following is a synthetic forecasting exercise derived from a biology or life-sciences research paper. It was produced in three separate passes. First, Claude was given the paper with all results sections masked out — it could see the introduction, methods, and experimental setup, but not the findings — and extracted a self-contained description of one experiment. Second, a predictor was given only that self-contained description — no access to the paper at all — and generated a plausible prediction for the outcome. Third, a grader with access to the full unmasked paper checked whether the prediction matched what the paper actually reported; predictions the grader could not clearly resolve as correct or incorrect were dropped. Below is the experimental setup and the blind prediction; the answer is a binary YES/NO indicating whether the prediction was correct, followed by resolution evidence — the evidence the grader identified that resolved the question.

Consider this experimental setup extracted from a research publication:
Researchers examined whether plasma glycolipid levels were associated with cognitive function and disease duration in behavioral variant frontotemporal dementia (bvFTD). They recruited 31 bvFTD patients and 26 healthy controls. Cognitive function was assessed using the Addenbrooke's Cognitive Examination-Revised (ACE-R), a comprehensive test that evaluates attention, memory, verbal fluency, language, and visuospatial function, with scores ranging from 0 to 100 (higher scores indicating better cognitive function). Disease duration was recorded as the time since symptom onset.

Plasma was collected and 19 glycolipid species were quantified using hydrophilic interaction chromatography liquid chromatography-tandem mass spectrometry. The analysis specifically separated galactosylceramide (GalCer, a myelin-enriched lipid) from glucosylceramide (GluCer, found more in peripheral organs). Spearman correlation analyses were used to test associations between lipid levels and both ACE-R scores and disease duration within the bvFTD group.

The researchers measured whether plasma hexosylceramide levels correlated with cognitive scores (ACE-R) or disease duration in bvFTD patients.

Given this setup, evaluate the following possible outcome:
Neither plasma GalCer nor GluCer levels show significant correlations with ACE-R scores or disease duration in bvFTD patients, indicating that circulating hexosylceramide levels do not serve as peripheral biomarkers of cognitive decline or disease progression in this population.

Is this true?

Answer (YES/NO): NO